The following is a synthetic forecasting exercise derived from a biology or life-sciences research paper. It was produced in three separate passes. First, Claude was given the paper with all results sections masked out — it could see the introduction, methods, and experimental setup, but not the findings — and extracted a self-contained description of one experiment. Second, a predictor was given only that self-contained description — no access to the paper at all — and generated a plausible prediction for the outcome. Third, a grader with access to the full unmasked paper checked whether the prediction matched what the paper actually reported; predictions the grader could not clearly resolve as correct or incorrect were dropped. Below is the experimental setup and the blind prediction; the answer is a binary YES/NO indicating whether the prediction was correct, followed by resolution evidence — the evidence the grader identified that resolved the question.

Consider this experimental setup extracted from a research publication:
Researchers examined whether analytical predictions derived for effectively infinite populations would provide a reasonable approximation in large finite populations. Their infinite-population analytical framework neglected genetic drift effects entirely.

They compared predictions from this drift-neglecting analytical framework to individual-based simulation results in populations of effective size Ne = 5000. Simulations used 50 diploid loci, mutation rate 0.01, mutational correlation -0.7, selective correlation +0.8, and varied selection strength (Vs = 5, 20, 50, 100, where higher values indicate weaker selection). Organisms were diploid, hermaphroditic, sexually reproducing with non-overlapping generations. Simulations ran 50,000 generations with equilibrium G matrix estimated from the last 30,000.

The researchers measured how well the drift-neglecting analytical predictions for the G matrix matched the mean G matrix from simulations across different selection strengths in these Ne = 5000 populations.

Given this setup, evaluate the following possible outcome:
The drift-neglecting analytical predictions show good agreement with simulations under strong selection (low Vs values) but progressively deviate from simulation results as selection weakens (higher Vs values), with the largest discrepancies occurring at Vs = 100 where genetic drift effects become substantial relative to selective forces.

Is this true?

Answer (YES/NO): NO